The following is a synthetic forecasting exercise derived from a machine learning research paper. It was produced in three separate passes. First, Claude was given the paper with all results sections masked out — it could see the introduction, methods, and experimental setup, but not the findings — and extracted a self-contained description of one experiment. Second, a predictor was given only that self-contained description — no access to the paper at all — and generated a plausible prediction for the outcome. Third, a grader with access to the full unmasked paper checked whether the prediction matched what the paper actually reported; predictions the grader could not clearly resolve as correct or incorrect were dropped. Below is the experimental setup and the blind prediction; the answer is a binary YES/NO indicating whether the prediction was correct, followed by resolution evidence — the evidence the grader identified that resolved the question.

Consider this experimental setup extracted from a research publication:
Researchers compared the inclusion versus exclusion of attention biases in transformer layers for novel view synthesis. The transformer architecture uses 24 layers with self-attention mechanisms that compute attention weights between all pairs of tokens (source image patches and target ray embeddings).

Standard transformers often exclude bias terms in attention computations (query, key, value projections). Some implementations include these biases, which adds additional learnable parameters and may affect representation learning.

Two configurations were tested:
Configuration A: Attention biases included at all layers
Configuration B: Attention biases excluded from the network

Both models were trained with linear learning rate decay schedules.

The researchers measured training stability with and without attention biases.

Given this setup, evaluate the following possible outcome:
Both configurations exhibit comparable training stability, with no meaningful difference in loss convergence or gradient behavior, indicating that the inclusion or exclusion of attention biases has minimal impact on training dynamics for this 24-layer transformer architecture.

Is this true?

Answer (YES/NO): NO